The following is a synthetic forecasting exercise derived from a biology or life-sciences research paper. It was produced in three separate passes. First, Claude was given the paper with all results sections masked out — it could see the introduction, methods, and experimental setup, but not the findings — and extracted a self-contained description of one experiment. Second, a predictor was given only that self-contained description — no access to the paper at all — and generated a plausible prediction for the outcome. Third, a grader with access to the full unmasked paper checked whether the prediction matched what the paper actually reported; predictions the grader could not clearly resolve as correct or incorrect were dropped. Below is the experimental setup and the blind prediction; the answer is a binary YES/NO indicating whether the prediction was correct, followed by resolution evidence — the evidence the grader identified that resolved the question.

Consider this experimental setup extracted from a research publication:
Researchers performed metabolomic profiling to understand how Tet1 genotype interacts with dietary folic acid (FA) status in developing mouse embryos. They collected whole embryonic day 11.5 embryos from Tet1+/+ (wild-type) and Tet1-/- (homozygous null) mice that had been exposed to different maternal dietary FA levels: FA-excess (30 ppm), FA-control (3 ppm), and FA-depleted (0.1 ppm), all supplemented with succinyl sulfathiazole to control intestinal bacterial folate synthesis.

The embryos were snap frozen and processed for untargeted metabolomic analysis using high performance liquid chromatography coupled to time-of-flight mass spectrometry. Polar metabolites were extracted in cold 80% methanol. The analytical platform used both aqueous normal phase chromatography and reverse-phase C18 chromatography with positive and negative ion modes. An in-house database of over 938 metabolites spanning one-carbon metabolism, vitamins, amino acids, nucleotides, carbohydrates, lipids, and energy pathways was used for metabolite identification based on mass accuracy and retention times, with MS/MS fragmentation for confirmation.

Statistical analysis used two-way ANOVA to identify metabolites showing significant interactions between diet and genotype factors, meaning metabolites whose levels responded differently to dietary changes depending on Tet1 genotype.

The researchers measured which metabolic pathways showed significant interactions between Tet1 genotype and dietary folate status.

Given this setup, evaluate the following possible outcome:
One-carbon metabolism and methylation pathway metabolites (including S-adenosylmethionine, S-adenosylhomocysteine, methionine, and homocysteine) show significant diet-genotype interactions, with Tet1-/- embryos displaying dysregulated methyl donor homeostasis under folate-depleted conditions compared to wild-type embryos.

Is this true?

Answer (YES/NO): NO